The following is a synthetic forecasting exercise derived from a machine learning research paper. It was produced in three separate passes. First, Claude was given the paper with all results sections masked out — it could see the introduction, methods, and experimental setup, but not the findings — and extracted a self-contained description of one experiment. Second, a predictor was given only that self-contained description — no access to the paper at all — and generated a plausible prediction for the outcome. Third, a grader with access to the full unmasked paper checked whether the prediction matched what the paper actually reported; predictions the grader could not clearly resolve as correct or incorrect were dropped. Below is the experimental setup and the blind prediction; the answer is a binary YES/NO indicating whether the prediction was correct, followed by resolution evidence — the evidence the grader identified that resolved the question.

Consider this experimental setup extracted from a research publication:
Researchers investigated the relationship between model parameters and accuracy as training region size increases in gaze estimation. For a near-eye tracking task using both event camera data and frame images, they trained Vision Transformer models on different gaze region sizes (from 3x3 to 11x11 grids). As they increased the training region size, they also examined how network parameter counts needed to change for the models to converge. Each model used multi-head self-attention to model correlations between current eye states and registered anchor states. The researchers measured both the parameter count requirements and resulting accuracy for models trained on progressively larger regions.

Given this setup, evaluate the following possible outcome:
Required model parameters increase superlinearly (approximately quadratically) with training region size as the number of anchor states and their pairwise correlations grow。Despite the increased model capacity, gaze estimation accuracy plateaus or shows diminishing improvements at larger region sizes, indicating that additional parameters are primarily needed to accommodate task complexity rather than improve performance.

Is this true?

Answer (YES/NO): NO